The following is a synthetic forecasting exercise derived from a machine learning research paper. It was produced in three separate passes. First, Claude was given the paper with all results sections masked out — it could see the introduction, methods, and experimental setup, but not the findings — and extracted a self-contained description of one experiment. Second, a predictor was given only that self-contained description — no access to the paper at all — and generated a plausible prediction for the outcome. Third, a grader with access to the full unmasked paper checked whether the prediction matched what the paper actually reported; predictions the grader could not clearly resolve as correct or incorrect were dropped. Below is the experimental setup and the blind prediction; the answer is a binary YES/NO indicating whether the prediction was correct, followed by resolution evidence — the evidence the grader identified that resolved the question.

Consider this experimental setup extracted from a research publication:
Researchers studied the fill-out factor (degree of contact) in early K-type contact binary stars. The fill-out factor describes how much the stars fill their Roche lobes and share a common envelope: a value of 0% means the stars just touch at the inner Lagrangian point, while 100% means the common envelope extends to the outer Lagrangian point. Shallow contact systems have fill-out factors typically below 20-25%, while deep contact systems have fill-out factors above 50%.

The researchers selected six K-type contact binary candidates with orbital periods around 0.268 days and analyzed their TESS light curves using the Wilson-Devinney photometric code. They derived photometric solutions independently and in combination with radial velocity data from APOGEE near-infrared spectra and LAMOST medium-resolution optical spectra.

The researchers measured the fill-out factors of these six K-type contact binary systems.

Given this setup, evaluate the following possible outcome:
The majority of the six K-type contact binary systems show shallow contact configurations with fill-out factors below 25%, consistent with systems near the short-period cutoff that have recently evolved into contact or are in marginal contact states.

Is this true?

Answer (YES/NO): YES